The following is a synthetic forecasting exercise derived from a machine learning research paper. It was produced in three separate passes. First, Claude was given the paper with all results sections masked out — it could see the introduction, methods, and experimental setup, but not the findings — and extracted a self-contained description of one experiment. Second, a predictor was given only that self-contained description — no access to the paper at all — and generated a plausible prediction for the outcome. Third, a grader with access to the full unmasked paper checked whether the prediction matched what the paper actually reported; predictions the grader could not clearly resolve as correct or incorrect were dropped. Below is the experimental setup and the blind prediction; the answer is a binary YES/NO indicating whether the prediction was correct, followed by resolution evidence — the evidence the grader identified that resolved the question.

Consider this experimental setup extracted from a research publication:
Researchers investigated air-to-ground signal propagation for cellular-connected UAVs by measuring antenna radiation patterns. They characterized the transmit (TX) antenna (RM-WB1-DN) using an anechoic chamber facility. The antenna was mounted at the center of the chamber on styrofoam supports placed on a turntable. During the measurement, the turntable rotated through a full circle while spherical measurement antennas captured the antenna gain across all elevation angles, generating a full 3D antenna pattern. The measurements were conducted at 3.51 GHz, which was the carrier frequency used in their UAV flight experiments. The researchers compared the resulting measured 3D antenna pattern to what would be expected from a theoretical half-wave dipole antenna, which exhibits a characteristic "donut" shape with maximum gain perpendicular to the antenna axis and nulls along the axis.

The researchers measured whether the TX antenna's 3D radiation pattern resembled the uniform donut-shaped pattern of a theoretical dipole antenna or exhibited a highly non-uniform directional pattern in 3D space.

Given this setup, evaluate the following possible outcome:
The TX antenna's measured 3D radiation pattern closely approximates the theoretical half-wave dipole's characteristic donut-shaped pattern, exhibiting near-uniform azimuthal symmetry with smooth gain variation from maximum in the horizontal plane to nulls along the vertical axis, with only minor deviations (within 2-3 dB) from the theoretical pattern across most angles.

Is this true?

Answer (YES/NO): NO